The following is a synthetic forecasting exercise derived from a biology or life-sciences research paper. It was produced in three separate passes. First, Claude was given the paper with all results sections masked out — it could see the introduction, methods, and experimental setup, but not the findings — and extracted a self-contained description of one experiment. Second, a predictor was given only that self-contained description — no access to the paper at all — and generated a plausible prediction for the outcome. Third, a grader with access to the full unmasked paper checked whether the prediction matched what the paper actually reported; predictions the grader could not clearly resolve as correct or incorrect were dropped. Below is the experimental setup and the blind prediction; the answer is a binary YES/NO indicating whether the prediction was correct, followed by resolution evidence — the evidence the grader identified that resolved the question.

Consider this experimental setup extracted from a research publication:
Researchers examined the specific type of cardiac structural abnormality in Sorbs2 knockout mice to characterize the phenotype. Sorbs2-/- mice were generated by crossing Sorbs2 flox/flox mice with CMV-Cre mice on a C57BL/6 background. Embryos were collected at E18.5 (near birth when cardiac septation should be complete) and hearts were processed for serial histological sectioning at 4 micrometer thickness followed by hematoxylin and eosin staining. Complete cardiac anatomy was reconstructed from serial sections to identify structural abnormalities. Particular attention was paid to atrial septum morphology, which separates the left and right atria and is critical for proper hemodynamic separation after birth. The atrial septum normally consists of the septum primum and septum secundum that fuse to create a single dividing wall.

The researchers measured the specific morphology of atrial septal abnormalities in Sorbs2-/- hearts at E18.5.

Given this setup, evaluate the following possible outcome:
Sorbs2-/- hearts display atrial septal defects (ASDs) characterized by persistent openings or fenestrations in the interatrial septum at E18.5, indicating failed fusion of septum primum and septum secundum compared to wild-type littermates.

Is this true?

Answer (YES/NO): NO